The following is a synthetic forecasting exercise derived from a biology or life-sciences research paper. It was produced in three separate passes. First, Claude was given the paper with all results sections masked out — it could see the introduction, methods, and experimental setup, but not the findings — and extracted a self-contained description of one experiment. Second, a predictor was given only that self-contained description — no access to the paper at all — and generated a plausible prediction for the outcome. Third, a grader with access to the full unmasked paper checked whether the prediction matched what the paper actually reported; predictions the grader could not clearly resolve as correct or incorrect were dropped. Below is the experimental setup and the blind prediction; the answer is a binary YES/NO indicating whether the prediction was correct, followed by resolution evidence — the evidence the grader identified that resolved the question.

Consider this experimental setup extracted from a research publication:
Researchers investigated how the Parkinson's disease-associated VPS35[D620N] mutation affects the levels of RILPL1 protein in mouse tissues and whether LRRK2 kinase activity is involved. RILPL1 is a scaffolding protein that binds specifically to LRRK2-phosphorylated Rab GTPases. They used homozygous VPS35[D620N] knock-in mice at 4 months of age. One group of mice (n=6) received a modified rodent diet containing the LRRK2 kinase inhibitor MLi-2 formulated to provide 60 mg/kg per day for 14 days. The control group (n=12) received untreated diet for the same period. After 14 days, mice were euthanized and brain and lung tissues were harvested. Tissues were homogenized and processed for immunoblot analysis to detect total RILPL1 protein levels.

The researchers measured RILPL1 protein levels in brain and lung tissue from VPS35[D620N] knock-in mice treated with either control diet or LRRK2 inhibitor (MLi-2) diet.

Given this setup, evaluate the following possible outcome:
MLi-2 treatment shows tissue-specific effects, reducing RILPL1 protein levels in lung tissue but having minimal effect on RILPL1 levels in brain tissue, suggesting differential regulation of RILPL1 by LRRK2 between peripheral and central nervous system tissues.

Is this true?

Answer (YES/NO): NO